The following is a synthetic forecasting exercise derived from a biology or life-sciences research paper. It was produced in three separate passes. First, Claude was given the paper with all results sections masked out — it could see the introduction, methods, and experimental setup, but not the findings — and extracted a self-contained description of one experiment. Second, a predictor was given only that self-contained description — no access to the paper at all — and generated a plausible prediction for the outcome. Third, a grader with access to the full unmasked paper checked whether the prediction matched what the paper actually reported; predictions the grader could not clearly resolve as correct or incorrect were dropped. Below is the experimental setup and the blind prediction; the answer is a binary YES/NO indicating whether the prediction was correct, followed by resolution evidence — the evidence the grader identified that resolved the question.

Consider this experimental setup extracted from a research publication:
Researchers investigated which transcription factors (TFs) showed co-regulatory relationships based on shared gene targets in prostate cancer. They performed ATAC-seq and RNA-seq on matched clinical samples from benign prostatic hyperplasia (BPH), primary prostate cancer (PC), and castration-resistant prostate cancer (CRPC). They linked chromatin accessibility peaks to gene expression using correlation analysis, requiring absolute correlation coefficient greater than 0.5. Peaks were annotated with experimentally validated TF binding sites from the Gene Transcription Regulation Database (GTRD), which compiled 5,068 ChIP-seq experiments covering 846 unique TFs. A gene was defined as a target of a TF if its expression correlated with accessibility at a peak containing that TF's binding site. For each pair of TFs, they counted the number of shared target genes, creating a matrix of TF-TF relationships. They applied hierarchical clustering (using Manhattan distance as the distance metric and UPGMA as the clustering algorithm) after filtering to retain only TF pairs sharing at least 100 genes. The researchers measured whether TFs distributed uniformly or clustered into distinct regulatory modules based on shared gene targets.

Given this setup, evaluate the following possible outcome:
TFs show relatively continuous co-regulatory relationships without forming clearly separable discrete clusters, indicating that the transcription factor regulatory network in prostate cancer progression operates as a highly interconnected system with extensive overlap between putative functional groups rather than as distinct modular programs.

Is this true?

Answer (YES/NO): NO